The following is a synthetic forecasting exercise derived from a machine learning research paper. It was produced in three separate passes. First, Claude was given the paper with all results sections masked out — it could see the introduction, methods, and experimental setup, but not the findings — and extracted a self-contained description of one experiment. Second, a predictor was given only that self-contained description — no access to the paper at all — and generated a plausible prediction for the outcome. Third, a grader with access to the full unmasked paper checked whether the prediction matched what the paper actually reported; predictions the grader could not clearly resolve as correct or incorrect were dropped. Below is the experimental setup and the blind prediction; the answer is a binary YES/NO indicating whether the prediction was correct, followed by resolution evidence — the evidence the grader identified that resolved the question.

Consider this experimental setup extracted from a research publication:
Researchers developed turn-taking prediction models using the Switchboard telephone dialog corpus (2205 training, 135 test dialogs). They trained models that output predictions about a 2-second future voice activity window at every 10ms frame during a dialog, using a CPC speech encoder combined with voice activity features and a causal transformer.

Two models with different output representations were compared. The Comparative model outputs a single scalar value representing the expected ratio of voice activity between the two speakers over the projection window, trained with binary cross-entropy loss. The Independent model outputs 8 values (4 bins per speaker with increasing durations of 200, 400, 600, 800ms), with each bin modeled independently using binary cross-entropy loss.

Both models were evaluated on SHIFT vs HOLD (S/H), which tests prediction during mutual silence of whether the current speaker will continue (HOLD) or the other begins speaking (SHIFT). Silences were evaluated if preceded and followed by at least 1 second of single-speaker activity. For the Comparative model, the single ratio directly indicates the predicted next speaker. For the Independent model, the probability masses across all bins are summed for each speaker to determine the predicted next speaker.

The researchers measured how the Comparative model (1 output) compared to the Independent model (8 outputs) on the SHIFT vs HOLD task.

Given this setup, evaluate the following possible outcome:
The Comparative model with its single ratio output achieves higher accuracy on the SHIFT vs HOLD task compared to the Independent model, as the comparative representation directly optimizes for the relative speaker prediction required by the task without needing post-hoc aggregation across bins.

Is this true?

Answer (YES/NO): NO